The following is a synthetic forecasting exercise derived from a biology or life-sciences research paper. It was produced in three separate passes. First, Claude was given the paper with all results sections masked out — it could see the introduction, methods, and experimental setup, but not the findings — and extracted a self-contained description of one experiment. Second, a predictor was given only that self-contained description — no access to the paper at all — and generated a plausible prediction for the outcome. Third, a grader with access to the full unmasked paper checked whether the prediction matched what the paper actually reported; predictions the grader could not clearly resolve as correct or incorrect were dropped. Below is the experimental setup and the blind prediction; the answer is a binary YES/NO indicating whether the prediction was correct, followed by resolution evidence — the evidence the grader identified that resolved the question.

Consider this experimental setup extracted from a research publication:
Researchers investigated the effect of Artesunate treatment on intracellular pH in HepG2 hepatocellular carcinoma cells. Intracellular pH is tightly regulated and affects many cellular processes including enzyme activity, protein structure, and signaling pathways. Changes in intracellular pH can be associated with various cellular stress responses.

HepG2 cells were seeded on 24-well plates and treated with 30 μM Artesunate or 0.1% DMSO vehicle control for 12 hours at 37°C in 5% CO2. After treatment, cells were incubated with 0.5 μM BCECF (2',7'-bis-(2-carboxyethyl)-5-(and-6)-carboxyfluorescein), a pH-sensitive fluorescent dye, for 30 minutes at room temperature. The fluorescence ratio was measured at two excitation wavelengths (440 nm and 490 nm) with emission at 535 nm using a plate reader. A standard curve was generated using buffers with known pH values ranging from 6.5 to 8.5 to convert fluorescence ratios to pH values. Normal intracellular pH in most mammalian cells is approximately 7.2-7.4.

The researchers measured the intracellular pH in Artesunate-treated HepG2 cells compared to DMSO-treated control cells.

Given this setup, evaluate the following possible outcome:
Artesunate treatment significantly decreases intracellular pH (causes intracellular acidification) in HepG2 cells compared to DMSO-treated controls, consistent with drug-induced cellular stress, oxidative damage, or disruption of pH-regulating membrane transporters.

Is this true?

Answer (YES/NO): NO